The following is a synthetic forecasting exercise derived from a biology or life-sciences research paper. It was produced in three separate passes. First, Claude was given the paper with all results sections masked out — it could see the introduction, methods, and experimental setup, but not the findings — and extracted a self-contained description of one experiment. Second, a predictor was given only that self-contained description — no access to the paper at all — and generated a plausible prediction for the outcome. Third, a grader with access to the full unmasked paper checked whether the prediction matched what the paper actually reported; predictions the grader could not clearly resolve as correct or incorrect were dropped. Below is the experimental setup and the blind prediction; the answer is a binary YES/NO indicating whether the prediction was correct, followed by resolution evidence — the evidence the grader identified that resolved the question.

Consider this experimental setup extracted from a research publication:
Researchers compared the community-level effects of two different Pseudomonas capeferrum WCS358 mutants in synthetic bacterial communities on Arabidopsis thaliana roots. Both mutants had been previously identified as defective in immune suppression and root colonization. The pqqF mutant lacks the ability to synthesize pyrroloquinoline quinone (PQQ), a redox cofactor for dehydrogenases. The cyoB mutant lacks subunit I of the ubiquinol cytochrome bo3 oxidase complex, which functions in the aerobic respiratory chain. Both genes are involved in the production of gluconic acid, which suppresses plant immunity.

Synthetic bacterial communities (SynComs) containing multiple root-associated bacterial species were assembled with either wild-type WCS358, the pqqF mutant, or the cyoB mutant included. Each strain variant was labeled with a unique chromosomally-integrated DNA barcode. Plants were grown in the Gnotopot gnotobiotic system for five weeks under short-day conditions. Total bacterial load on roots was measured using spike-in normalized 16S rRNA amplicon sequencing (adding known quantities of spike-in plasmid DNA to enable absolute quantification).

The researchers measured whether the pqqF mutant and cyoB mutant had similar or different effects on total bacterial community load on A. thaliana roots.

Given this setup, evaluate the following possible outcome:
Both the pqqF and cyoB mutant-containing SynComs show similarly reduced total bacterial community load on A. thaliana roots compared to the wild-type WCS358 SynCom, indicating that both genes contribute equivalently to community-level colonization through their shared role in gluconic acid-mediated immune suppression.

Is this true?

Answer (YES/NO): NO